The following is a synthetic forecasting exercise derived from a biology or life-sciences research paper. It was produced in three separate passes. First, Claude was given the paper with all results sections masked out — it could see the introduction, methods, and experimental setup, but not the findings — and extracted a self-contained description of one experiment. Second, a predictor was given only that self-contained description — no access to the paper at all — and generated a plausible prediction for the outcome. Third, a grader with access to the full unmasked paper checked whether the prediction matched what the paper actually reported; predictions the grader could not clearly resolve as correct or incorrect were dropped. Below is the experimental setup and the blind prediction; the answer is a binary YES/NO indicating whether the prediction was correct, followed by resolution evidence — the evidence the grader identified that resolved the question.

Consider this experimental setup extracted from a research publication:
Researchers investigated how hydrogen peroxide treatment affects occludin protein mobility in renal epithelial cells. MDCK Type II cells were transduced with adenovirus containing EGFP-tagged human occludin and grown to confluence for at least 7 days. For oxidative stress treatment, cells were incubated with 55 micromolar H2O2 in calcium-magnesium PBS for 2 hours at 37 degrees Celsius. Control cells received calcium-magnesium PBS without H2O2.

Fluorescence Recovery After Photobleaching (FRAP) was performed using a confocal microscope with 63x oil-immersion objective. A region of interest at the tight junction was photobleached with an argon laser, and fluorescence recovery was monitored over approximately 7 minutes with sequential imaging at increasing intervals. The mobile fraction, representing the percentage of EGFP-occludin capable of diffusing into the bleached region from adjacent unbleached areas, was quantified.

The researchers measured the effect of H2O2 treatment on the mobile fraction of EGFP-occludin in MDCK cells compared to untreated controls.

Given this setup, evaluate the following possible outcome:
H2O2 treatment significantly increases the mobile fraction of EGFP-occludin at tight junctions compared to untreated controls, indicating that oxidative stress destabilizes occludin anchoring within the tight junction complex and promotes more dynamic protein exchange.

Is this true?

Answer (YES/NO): NO